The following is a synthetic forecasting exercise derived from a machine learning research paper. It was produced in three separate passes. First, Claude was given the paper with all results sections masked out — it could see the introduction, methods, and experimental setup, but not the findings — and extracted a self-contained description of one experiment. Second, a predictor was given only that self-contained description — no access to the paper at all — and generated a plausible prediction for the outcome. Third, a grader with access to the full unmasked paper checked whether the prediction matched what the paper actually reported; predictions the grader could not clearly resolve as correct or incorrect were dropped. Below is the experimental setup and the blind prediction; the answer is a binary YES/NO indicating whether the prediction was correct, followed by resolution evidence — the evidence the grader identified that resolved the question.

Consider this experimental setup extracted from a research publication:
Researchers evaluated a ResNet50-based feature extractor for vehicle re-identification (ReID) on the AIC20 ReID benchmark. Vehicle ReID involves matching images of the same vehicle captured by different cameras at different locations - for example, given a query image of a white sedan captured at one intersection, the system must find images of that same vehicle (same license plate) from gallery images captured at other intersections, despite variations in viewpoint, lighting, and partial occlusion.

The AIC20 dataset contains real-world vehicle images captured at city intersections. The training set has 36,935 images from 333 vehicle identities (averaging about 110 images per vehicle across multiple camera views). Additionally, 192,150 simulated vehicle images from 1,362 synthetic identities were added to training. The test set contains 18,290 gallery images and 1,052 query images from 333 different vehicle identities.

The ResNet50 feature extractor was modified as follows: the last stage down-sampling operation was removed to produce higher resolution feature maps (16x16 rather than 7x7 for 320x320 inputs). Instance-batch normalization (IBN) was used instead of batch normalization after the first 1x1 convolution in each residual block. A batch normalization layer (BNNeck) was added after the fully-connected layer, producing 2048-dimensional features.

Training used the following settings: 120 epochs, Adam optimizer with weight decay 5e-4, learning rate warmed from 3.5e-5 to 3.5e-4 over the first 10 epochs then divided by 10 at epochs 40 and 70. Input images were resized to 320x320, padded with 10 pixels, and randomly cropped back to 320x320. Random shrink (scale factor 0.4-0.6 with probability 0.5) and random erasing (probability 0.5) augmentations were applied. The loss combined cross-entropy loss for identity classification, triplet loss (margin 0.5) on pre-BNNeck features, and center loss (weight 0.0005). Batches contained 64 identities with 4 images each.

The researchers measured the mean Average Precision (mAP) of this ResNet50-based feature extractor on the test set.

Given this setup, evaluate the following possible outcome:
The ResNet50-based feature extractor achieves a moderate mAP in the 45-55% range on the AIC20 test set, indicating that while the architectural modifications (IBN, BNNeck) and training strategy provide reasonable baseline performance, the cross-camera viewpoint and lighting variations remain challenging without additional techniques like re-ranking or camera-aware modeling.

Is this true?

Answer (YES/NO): NO